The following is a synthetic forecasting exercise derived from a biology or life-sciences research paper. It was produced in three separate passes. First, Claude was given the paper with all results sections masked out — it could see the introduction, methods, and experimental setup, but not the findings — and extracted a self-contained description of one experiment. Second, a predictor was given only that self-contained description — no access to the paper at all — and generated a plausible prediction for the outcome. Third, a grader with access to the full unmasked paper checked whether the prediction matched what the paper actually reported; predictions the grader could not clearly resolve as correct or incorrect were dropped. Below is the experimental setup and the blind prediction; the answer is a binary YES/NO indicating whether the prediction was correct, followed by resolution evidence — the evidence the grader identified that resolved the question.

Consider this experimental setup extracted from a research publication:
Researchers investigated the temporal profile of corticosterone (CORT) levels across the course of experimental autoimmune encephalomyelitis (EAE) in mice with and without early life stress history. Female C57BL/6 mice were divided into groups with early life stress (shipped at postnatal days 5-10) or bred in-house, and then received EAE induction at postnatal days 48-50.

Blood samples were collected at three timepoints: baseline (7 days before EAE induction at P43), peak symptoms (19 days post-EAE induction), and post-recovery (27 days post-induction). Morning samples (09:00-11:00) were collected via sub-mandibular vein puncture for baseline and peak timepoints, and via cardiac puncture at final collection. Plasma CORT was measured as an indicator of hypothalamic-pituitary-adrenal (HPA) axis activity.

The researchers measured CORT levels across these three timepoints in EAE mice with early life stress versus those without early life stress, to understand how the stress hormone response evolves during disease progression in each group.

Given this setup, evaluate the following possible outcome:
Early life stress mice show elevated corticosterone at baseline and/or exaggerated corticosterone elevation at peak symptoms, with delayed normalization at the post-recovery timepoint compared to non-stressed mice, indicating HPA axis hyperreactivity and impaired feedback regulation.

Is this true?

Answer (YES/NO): NO